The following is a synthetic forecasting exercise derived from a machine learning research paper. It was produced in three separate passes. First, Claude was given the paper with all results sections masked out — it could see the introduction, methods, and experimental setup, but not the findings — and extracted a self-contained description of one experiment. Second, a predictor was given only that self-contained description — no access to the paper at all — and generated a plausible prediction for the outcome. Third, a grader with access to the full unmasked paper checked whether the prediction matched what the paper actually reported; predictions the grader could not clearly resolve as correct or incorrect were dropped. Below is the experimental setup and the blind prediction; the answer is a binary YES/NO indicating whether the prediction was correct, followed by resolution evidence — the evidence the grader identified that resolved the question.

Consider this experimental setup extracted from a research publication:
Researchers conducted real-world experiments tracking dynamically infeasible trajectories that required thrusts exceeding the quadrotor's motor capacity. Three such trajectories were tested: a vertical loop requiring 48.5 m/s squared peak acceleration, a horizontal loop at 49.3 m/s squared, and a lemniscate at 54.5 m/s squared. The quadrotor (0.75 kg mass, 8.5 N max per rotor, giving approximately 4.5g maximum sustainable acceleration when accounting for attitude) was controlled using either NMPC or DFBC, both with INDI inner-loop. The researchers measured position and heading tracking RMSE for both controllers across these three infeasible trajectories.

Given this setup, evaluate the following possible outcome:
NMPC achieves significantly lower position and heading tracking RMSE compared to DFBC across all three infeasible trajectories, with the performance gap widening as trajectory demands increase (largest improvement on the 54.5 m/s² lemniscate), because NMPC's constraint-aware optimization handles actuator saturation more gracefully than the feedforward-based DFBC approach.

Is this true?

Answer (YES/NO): NO